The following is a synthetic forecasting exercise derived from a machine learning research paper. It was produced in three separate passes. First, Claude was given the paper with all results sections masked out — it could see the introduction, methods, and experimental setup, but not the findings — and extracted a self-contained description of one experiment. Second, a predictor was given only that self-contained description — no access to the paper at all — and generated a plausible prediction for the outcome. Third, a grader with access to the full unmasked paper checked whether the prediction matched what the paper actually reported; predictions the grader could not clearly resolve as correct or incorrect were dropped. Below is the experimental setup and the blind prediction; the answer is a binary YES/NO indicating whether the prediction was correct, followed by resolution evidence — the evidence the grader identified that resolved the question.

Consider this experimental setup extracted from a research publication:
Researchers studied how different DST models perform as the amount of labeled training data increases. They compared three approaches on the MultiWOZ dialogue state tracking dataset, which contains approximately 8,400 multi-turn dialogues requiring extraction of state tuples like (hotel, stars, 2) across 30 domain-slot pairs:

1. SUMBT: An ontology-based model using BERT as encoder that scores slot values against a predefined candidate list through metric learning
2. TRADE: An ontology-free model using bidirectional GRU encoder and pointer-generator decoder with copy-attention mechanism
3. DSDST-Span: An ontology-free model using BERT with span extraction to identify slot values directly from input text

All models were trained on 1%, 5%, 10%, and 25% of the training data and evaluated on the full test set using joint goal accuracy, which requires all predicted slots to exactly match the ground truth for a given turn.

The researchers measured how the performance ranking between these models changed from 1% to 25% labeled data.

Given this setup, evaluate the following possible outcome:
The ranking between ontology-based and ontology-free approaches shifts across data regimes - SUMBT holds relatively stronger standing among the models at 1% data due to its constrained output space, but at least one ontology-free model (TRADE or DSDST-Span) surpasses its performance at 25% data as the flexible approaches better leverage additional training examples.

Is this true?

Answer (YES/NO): NO